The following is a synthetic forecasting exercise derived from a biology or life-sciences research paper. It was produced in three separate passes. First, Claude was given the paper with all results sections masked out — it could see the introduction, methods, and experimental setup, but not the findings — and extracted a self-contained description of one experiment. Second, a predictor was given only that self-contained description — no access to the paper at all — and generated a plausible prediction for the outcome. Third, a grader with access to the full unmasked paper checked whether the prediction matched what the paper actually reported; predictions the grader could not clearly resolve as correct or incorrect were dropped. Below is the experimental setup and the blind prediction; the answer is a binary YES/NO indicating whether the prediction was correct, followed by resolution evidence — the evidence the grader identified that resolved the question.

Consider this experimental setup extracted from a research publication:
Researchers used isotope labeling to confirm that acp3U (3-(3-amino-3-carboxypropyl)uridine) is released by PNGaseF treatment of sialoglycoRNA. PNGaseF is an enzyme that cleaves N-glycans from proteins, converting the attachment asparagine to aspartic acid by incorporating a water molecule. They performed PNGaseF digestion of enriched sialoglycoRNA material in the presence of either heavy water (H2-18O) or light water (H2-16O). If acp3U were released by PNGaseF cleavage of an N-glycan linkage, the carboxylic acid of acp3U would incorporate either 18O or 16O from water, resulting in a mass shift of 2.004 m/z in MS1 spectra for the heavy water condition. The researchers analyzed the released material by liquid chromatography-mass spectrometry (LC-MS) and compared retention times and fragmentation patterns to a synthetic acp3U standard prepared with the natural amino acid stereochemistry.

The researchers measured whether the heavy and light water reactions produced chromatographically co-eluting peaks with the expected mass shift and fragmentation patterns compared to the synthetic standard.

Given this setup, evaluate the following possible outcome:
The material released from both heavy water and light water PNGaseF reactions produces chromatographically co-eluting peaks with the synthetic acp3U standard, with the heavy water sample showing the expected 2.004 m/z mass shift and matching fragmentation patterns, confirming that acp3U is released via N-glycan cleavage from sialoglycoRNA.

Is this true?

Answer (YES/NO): YES